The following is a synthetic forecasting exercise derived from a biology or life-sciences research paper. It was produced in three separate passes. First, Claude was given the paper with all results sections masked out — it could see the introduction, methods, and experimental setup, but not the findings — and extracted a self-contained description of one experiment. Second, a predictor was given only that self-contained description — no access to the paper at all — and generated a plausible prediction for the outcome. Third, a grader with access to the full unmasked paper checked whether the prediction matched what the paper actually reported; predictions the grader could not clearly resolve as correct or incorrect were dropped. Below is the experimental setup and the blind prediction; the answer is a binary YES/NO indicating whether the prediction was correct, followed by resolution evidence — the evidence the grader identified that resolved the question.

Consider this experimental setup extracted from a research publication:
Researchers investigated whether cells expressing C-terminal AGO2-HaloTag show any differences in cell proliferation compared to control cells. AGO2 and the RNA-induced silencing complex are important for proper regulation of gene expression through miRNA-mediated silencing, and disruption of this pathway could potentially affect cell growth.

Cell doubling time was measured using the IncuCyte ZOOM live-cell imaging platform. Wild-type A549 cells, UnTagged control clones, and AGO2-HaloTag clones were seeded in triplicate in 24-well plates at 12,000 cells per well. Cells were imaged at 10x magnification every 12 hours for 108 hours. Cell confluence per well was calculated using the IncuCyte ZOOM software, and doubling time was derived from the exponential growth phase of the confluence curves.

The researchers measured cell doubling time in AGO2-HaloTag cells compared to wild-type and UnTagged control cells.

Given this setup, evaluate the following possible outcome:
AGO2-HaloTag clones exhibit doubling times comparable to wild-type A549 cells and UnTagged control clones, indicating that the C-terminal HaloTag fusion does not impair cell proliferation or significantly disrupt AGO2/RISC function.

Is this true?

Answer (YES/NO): NO